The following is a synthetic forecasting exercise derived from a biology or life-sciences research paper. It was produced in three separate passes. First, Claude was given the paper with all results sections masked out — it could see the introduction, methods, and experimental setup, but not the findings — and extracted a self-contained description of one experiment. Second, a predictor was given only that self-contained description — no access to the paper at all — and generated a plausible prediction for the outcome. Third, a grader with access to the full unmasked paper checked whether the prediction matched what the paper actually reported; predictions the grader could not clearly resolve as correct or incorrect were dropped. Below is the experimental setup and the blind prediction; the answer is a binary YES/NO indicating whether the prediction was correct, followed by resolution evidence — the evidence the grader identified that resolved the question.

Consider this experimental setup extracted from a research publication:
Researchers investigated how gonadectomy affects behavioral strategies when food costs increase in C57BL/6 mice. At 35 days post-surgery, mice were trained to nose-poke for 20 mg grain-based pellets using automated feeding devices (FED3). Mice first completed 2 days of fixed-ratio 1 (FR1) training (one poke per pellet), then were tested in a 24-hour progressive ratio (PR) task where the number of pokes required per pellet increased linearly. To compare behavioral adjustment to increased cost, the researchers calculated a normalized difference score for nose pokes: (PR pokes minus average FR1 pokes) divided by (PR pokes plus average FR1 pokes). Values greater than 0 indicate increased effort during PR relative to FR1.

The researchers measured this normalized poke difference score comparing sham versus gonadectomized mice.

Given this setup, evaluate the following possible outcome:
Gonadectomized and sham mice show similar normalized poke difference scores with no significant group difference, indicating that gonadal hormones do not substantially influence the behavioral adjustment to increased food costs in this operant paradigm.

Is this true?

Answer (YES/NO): NO